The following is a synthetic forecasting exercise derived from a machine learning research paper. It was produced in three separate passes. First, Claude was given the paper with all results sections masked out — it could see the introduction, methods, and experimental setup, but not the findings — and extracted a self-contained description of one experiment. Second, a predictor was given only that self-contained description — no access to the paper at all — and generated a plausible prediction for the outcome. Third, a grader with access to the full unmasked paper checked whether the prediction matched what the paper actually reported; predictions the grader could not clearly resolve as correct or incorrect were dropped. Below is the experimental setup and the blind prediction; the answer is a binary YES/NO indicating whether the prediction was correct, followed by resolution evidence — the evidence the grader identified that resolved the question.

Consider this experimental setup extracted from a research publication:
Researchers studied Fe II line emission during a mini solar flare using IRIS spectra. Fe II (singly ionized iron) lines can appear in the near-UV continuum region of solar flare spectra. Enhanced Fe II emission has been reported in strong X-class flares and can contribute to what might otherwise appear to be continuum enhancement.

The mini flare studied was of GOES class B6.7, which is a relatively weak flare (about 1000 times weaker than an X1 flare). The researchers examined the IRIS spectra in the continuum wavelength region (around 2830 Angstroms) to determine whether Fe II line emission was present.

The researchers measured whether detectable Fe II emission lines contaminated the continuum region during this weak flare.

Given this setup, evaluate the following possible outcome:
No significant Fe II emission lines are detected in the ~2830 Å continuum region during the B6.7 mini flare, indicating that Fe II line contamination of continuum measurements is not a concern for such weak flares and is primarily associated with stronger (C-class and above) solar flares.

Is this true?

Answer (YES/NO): YES